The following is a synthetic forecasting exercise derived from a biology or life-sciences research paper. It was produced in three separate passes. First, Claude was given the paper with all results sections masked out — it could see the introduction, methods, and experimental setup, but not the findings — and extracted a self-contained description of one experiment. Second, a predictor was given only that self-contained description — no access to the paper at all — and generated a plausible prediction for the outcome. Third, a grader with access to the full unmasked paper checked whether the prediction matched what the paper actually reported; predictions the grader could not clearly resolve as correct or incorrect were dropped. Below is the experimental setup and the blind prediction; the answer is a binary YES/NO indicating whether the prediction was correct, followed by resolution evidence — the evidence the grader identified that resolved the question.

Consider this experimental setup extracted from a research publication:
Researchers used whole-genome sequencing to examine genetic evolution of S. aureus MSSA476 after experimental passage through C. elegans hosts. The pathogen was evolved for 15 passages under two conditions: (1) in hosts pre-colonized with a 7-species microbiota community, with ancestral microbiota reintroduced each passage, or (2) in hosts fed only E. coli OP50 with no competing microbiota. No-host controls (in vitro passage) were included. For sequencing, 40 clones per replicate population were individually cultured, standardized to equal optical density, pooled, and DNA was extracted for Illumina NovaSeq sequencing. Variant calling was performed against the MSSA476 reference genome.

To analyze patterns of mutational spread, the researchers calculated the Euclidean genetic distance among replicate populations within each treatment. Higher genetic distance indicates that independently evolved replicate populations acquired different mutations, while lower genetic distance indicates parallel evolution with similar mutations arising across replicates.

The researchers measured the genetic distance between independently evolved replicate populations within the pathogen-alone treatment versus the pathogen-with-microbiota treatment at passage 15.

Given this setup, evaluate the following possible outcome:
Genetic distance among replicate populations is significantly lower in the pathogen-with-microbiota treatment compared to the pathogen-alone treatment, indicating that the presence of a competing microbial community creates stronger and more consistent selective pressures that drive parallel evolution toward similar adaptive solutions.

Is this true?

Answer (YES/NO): NO